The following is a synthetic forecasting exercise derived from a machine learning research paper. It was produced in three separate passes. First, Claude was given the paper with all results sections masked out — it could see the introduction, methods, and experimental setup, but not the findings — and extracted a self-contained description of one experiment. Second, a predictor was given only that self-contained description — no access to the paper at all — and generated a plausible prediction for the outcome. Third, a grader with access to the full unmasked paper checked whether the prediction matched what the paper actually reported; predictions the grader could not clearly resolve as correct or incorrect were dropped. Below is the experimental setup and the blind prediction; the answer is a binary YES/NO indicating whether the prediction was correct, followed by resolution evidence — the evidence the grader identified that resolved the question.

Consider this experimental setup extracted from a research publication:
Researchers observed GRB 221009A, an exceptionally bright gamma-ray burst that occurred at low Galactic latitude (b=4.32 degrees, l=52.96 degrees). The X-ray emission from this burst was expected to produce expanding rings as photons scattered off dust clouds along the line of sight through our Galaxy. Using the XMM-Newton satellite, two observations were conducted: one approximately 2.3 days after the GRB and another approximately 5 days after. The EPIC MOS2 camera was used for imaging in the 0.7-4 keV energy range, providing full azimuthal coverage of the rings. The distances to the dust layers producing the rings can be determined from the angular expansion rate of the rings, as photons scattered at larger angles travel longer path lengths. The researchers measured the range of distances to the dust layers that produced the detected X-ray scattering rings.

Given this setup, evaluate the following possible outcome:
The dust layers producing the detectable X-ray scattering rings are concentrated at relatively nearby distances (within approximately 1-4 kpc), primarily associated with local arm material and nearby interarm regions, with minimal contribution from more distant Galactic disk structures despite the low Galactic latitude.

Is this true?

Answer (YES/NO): NO